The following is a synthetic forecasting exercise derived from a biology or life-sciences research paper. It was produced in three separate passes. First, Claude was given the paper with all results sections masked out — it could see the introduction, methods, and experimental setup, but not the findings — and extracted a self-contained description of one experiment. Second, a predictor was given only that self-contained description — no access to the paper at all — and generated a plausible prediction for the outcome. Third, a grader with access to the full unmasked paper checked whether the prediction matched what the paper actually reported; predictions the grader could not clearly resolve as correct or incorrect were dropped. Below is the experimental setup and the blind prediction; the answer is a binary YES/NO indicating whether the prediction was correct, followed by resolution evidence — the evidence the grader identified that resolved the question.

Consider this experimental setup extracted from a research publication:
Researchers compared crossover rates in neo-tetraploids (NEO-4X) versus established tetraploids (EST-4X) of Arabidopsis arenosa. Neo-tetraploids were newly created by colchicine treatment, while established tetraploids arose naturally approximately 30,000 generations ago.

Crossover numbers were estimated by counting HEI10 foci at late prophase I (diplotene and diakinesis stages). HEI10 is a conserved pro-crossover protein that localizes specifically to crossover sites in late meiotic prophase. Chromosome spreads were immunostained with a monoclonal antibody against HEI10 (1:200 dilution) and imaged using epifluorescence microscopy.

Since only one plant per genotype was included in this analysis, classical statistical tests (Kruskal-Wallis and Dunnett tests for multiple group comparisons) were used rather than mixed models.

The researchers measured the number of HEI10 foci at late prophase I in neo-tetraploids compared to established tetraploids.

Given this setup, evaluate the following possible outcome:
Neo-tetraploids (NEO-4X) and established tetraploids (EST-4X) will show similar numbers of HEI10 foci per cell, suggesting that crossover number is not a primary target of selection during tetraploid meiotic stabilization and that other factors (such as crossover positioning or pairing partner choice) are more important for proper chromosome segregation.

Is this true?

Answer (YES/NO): NO